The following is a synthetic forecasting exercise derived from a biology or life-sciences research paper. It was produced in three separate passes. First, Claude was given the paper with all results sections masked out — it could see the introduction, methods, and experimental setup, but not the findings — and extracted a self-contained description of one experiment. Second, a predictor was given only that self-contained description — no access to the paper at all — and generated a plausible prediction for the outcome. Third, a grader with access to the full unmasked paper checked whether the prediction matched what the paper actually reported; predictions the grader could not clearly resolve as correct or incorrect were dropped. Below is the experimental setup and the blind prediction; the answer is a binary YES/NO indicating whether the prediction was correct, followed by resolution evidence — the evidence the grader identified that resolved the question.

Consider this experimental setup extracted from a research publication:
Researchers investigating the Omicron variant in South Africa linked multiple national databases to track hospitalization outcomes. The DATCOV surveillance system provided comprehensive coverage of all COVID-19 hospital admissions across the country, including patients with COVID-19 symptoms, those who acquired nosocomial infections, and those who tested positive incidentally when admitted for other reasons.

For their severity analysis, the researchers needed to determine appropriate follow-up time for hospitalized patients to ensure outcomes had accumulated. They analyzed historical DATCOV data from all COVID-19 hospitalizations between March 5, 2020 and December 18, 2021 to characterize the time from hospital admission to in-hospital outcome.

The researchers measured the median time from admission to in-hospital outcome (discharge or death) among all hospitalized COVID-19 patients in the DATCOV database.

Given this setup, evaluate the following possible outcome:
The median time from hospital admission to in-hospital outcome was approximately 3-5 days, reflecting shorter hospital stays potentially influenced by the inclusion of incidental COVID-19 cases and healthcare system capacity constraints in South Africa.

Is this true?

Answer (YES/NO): NO